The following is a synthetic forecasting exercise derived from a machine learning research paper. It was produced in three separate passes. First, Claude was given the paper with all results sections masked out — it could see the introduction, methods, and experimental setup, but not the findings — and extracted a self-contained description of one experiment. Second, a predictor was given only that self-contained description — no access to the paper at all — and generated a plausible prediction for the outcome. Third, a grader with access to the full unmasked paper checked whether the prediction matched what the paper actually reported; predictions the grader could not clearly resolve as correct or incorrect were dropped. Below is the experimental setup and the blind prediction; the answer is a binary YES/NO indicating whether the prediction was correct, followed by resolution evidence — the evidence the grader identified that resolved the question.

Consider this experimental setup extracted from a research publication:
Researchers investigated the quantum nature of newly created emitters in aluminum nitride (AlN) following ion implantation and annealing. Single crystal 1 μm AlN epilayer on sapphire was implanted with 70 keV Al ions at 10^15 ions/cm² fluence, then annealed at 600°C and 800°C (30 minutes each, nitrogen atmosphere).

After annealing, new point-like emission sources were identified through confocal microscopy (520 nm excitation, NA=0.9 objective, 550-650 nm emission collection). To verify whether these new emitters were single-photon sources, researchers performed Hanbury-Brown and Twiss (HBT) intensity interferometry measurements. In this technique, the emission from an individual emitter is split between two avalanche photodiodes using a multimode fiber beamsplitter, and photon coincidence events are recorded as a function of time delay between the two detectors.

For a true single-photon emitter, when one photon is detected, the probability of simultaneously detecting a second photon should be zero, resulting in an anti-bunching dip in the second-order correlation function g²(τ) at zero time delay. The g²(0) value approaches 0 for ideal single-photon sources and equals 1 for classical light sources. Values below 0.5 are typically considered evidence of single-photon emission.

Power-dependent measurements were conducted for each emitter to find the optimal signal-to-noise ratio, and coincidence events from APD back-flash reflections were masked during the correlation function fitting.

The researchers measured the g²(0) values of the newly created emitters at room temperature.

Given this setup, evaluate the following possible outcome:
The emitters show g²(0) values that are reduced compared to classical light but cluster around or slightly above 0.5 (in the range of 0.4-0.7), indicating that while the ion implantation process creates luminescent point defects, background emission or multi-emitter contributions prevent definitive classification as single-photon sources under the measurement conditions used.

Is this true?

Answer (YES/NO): NO